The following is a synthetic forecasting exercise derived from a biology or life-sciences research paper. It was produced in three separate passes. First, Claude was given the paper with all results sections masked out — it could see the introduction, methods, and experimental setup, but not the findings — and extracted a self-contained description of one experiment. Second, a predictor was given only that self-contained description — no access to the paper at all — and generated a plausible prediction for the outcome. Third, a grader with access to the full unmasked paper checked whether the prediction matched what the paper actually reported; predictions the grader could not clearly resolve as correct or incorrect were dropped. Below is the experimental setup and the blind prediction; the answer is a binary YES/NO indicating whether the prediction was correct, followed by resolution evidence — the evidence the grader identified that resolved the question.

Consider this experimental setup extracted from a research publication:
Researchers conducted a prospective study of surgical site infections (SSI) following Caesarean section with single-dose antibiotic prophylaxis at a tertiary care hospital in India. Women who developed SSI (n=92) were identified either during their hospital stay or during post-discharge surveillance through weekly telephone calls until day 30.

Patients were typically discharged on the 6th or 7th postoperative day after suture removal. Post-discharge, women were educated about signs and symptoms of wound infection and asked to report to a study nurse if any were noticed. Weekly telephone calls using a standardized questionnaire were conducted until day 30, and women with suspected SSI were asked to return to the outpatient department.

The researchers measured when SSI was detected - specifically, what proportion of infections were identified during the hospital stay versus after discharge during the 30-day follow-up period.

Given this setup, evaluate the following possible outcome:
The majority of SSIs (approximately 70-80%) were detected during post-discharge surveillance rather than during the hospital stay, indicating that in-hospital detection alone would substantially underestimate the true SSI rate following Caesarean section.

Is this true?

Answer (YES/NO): NO